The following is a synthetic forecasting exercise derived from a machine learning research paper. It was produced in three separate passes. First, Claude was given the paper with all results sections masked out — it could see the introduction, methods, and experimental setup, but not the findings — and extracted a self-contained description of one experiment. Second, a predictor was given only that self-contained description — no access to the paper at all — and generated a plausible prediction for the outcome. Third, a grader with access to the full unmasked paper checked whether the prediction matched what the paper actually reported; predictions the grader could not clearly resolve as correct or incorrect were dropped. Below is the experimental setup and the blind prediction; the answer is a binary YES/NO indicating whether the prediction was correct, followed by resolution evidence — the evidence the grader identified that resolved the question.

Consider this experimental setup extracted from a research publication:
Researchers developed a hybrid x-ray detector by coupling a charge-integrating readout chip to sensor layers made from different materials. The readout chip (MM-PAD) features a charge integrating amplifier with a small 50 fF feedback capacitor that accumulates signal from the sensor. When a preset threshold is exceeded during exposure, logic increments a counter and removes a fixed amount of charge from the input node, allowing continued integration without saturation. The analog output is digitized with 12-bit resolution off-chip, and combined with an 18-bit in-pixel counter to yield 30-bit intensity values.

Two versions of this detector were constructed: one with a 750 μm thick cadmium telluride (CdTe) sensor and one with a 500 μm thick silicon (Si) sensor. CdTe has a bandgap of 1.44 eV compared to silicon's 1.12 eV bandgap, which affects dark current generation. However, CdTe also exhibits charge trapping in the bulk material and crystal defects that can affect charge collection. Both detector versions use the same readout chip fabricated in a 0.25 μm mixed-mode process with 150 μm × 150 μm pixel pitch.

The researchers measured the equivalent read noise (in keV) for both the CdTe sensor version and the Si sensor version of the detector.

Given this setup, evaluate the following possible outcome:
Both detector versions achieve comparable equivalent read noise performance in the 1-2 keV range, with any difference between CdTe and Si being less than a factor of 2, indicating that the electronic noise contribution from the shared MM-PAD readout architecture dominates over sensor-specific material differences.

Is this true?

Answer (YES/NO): YES